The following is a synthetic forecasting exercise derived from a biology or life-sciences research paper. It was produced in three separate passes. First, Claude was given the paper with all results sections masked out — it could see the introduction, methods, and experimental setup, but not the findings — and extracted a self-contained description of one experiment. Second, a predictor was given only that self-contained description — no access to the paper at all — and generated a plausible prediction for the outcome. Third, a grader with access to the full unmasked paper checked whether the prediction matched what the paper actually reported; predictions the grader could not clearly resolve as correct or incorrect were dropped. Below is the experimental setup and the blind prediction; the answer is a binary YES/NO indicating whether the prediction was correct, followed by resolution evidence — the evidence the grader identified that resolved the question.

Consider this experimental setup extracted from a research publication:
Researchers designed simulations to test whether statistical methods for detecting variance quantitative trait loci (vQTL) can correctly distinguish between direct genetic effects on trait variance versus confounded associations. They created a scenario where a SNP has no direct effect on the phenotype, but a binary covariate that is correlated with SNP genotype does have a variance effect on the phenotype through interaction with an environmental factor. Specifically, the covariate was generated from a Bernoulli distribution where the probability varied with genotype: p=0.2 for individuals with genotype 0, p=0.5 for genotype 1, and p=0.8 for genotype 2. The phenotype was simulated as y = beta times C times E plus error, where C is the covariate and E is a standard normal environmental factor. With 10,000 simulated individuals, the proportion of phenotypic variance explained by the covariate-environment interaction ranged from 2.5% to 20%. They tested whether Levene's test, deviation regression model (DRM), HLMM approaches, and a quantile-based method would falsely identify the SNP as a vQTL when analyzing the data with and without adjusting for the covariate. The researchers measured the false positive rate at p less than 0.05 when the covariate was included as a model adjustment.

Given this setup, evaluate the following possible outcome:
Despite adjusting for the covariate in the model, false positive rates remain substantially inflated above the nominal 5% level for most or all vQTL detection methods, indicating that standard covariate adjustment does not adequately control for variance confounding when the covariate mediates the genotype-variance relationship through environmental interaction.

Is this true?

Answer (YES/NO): NO